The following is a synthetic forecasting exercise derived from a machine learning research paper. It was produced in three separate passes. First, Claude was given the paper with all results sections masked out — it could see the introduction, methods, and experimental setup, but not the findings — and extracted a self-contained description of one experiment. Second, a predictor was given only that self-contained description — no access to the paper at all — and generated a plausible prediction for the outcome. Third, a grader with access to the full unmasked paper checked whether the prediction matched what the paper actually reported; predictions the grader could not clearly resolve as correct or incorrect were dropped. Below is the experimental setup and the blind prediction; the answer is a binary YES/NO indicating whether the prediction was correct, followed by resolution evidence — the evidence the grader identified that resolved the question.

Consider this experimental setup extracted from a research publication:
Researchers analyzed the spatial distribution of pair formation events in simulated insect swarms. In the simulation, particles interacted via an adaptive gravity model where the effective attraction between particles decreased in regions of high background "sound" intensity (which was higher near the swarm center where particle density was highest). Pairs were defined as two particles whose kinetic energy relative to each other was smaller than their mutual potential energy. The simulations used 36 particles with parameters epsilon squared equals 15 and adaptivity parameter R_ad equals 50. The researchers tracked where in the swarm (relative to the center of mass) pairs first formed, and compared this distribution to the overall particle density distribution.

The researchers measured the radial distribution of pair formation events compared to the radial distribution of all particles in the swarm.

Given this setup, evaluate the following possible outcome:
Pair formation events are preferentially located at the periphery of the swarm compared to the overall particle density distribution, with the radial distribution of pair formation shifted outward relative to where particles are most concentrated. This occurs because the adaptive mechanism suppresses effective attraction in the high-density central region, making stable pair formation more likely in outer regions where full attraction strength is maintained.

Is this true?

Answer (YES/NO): NO